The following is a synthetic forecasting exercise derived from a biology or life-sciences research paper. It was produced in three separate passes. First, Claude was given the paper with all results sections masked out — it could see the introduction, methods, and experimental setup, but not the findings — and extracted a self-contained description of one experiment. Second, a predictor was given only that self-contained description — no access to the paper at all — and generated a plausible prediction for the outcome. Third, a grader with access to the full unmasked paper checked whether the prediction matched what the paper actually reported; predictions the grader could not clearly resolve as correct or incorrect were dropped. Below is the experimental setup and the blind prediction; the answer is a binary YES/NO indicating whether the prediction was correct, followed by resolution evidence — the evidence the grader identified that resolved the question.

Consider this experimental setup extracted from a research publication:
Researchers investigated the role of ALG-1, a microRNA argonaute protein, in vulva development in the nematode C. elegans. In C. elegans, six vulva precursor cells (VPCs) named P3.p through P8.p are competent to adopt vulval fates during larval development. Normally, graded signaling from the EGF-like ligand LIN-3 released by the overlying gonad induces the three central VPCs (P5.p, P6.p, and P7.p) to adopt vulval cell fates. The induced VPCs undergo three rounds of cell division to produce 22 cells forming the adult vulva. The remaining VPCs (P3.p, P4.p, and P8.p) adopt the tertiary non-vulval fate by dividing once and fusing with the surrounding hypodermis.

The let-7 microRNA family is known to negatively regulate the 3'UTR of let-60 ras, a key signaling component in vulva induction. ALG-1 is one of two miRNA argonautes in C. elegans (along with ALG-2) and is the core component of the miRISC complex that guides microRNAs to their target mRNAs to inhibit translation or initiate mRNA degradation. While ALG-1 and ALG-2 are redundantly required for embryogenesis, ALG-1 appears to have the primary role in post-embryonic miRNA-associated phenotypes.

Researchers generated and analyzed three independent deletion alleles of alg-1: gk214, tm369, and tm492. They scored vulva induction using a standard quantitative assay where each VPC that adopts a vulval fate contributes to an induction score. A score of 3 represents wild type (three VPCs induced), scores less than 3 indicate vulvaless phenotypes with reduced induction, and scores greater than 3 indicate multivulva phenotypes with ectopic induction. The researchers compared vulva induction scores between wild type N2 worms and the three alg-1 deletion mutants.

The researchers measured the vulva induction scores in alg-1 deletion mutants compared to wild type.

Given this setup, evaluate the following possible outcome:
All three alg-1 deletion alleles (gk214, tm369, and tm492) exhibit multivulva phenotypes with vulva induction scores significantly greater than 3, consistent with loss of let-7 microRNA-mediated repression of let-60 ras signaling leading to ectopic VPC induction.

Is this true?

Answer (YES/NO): NO